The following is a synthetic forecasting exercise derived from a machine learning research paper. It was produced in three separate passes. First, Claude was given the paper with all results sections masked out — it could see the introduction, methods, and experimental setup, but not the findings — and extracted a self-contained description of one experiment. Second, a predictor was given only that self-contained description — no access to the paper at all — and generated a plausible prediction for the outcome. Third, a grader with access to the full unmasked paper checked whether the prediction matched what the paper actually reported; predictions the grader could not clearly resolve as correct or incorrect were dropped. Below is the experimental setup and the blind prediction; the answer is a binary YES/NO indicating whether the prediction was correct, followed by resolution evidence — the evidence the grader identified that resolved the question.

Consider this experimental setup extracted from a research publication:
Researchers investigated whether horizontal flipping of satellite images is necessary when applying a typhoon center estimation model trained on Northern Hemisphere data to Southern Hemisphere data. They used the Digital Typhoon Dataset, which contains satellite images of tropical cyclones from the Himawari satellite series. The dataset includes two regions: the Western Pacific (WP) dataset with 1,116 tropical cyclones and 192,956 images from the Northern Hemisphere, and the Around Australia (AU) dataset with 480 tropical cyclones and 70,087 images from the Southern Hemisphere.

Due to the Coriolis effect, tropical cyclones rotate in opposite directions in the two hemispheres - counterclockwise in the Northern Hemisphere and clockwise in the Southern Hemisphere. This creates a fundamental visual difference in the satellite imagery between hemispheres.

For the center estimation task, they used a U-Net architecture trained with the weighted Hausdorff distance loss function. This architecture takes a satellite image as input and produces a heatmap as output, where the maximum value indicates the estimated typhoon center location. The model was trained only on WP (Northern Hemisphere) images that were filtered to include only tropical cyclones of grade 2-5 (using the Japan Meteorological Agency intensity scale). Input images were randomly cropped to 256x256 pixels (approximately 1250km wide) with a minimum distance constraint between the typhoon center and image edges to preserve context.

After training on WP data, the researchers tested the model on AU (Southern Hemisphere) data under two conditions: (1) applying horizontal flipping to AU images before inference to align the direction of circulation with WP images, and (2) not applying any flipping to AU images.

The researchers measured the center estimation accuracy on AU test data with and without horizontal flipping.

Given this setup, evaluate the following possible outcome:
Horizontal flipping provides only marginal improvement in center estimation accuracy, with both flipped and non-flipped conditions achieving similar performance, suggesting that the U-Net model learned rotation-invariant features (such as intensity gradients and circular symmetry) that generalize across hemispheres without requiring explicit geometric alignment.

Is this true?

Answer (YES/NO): NO